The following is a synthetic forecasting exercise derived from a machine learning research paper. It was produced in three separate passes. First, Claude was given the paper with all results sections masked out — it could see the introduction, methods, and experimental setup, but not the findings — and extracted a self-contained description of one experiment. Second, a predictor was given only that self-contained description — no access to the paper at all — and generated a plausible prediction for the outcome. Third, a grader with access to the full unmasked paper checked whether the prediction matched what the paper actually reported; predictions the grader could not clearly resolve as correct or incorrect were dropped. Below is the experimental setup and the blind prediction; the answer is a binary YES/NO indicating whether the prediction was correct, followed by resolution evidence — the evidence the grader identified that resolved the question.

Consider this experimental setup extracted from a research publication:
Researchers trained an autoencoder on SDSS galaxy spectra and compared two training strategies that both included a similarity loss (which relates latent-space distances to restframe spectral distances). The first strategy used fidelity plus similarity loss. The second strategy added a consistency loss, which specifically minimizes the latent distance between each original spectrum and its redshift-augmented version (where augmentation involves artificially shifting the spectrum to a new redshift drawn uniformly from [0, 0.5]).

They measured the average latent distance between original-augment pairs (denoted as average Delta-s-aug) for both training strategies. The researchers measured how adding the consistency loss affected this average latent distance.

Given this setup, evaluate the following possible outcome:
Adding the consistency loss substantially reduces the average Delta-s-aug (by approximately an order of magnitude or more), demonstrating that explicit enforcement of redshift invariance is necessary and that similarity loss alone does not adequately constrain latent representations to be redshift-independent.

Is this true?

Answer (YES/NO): YES